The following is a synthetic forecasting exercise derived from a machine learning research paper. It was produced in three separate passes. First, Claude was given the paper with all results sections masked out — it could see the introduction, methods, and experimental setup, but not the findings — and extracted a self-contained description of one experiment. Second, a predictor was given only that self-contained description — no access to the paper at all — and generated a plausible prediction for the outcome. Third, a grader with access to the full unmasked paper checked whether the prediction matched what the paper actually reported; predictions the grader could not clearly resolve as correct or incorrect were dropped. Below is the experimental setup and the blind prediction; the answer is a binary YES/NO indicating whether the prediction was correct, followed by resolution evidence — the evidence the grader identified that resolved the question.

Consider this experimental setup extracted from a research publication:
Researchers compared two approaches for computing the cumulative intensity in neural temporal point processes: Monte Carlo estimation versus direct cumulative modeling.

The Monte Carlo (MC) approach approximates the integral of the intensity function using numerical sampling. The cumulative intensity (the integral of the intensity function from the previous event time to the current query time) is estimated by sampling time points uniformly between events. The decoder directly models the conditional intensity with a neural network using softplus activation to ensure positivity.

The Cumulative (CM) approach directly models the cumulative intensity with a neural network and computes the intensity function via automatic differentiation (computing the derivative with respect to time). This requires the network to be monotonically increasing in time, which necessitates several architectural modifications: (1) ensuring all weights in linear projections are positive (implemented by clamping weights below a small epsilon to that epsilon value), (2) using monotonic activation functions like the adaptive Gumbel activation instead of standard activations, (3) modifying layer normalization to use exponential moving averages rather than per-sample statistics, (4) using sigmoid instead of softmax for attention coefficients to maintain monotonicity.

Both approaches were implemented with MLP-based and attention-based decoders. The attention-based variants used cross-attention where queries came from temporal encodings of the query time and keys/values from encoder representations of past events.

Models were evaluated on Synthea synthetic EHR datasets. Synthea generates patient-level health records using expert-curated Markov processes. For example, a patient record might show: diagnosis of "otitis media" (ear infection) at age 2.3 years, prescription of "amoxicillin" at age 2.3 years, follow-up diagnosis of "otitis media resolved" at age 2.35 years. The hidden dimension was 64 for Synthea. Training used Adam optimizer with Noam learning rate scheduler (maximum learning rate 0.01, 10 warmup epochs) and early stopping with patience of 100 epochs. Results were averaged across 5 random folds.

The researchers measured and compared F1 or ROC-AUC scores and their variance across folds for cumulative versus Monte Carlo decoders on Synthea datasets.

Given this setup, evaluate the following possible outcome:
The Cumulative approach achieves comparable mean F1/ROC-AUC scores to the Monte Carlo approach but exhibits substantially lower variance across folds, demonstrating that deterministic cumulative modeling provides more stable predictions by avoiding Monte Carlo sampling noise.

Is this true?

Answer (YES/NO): NO